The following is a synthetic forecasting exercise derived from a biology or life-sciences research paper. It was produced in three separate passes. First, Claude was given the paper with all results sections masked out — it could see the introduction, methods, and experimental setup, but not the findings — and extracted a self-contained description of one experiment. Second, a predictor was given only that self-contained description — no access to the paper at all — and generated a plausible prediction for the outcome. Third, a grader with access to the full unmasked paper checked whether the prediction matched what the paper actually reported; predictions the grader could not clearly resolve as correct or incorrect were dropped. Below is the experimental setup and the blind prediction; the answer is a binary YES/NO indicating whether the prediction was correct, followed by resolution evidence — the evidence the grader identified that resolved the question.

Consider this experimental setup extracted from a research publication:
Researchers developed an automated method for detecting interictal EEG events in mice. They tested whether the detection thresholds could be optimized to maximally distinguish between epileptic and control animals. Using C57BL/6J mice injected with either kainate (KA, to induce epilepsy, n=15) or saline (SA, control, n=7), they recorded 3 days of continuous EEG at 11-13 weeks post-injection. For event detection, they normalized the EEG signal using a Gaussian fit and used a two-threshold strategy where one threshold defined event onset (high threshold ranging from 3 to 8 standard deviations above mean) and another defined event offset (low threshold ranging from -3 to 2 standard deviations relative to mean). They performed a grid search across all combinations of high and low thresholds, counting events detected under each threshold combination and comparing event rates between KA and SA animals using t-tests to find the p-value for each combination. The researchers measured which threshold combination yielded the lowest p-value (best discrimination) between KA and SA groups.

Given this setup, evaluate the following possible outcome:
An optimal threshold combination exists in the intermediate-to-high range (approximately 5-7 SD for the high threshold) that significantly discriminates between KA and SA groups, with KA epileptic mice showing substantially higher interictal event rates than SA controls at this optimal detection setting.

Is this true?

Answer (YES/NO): NO